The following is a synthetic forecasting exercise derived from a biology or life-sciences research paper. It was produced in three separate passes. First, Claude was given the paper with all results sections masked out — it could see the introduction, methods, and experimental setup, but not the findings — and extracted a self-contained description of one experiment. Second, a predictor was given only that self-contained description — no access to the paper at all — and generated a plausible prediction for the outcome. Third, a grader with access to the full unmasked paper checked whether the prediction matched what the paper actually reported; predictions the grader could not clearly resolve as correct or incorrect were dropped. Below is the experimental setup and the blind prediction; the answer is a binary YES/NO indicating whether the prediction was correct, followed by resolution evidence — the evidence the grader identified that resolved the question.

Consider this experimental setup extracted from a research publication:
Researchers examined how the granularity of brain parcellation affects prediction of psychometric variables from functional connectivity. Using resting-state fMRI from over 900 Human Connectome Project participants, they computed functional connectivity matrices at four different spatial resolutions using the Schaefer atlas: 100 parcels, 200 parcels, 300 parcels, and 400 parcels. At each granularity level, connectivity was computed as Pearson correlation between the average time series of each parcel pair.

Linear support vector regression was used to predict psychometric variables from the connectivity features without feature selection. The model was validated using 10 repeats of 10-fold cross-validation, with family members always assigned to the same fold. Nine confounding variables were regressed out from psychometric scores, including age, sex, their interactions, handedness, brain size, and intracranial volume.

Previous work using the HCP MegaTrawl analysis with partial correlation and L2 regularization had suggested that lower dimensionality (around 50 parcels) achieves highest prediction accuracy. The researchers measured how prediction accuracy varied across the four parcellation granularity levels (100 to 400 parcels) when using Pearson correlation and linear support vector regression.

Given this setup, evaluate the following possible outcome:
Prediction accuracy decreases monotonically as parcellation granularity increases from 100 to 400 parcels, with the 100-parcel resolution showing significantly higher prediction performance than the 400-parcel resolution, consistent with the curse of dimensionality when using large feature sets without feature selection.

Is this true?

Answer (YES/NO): NO